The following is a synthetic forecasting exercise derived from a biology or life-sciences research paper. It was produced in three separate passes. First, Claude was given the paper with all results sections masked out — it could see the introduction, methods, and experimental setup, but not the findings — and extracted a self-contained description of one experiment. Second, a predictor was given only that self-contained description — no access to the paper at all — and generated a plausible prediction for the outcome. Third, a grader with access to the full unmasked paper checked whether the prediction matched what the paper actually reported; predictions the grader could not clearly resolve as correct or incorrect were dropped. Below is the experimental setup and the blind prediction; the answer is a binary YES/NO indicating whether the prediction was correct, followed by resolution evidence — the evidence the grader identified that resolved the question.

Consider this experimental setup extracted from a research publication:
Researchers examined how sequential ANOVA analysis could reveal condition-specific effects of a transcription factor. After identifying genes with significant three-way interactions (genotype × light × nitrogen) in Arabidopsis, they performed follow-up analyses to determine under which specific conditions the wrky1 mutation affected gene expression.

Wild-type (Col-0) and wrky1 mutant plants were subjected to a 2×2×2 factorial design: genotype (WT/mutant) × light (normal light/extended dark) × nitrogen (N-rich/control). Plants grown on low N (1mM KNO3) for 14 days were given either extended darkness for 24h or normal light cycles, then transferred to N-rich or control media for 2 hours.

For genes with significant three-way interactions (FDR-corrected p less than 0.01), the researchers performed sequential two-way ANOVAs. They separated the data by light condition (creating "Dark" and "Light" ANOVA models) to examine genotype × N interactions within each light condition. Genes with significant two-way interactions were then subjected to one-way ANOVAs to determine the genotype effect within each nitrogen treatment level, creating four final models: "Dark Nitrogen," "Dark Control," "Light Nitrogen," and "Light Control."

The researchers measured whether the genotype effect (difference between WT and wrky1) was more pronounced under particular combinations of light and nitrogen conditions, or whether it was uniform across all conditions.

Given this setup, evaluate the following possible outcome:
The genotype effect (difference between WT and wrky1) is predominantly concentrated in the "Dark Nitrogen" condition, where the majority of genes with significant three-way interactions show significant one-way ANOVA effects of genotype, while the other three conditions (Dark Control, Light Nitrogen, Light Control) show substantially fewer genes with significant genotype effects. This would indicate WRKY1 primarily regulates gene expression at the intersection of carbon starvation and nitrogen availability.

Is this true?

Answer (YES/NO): NO